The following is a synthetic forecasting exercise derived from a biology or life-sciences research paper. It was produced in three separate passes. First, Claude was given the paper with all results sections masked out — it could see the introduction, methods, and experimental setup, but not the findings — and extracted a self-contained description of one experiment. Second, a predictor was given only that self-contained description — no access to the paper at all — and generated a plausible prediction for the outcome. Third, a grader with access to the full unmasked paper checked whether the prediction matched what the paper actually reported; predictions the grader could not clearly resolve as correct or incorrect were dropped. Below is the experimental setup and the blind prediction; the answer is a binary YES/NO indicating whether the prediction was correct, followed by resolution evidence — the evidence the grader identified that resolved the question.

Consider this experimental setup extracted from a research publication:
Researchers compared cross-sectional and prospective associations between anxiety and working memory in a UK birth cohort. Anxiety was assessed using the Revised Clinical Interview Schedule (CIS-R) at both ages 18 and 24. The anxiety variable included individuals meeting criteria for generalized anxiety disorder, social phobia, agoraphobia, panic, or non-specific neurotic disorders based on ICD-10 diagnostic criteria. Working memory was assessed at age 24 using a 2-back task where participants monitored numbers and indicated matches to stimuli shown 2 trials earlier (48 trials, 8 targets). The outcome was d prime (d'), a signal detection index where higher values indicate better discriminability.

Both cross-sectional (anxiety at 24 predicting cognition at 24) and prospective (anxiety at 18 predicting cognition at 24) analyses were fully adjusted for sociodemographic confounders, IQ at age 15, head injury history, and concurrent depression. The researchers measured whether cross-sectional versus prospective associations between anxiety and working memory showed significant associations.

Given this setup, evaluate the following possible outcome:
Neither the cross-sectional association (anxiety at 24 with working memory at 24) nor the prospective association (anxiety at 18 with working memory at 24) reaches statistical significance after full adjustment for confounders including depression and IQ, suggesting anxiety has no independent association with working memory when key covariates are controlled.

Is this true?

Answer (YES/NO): NO